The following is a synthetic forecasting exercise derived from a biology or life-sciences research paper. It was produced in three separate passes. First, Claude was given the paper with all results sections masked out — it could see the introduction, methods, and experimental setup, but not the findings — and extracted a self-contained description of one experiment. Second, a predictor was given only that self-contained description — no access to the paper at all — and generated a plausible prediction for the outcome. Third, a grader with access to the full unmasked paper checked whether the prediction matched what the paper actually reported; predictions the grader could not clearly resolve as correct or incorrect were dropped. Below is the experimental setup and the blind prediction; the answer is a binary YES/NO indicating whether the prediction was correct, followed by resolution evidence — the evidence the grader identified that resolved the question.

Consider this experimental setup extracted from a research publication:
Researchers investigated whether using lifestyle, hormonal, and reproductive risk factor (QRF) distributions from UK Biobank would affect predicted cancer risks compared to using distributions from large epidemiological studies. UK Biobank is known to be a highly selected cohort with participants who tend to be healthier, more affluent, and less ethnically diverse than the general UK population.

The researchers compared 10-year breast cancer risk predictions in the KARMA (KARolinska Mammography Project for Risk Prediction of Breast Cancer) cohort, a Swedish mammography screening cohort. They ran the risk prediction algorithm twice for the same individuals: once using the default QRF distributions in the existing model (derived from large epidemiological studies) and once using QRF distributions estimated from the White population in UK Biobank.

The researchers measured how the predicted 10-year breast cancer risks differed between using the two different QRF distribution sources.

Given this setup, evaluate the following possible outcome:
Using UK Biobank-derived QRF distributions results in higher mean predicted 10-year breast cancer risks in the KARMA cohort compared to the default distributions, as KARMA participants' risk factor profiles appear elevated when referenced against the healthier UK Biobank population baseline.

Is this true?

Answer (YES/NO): NO